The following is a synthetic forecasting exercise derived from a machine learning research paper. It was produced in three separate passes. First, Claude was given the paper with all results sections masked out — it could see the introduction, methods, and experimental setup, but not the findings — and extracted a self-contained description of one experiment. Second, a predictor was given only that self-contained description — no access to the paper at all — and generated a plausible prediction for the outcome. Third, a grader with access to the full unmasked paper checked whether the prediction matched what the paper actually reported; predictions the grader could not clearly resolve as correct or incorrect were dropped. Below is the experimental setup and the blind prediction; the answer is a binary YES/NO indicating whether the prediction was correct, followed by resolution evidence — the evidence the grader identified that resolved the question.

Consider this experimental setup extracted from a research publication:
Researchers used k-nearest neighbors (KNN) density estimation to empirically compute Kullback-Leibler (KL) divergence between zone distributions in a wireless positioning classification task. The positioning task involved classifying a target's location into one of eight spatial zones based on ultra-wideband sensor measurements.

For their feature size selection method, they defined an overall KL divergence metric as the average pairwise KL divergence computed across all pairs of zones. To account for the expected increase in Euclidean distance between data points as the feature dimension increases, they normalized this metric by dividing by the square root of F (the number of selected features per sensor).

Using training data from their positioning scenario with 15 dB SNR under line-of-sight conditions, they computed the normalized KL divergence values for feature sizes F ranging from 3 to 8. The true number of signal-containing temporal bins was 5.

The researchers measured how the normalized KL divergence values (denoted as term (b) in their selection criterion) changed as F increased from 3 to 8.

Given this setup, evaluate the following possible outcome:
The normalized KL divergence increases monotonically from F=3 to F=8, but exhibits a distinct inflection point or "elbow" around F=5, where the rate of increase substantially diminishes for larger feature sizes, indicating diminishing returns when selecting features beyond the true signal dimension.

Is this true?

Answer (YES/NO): NO